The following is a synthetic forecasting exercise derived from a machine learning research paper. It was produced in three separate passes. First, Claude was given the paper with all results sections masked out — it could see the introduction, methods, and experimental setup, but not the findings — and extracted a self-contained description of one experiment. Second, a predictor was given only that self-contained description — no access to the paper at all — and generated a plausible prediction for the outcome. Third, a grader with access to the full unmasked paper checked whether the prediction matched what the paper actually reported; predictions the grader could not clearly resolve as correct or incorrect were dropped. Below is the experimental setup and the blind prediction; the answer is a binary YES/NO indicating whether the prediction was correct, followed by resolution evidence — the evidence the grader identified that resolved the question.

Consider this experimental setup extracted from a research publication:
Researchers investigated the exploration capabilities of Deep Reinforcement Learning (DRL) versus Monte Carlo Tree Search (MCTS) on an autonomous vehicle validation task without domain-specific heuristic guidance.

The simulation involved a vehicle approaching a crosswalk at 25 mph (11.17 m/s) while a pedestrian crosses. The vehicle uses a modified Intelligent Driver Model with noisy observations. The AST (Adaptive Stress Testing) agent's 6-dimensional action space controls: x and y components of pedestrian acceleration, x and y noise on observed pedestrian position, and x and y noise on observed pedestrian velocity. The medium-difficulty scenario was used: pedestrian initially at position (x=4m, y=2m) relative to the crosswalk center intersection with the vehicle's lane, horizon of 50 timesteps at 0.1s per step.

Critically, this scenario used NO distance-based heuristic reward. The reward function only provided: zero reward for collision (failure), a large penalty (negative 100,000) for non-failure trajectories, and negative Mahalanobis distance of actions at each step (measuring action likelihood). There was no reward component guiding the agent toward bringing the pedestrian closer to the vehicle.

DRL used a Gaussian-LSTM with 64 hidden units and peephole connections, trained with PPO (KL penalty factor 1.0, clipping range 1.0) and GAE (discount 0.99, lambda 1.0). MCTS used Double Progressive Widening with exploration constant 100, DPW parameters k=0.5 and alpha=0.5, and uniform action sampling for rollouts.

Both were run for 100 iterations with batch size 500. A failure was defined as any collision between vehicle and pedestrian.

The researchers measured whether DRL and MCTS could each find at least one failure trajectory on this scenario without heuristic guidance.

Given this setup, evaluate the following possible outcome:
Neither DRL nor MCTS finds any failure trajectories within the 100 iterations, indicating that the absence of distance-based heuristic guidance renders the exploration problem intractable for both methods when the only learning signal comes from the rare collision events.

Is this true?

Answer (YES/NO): NO